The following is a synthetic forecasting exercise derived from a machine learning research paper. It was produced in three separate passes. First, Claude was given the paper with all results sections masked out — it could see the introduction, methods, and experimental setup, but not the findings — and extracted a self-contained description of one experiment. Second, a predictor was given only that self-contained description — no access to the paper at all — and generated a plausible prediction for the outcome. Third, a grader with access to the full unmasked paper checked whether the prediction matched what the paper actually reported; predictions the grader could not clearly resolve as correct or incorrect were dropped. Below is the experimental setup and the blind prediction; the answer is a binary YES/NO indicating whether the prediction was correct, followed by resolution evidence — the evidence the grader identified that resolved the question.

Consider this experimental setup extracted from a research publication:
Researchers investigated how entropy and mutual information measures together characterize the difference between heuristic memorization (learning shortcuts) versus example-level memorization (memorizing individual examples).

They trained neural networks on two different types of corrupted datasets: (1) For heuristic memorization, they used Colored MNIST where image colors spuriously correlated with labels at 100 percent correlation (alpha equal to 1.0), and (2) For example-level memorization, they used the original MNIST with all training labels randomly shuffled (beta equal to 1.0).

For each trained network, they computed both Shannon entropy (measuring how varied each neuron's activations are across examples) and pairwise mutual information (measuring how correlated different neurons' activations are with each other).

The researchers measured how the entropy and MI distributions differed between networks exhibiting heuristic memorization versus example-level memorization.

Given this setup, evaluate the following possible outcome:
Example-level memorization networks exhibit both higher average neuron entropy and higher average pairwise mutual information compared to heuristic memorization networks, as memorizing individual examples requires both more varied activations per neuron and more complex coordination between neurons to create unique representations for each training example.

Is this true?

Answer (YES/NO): NO